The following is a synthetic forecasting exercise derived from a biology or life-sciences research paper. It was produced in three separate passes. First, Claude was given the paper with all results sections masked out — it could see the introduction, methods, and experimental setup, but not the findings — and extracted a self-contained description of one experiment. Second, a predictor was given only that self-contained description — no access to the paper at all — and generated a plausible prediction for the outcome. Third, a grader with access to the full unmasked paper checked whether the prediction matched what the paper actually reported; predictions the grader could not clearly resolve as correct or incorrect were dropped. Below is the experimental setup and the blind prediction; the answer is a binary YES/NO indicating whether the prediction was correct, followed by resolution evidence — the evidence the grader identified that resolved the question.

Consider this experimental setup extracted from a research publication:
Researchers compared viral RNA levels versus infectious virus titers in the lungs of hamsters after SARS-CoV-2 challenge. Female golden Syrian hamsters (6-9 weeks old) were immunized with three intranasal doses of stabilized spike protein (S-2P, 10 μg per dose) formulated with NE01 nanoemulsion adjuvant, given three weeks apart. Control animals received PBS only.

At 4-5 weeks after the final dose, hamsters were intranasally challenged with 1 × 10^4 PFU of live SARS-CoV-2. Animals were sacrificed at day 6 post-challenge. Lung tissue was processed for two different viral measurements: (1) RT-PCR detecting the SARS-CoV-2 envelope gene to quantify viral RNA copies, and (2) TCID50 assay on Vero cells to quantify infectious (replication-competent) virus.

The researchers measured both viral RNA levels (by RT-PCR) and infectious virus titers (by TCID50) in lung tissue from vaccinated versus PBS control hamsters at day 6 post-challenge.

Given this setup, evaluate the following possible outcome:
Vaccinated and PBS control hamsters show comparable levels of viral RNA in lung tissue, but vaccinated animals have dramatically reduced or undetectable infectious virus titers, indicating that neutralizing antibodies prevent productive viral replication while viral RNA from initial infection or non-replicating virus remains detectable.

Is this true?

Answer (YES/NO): NO